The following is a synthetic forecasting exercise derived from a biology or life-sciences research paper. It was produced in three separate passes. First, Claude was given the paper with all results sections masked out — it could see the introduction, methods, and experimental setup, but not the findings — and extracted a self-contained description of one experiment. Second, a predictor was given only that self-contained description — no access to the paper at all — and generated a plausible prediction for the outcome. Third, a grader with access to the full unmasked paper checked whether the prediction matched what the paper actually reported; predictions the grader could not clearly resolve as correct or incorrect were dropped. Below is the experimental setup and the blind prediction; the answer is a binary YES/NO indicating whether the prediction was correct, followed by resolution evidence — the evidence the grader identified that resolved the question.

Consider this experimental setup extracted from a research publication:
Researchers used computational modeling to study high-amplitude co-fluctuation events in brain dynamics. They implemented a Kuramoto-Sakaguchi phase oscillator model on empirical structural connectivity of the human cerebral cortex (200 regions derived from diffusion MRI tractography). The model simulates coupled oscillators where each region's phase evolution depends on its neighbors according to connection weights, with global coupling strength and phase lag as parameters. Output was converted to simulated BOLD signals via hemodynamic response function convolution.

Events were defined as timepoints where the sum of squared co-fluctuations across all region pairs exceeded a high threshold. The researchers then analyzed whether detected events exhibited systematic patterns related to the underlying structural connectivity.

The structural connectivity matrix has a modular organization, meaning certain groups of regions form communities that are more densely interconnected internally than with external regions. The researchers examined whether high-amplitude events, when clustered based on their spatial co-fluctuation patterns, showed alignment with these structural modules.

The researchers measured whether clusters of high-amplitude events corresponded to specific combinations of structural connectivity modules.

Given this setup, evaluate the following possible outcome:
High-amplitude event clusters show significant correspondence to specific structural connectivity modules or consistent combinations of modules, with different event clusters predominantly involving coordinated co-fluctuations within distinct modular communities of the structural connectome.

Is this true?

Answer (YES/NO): YES